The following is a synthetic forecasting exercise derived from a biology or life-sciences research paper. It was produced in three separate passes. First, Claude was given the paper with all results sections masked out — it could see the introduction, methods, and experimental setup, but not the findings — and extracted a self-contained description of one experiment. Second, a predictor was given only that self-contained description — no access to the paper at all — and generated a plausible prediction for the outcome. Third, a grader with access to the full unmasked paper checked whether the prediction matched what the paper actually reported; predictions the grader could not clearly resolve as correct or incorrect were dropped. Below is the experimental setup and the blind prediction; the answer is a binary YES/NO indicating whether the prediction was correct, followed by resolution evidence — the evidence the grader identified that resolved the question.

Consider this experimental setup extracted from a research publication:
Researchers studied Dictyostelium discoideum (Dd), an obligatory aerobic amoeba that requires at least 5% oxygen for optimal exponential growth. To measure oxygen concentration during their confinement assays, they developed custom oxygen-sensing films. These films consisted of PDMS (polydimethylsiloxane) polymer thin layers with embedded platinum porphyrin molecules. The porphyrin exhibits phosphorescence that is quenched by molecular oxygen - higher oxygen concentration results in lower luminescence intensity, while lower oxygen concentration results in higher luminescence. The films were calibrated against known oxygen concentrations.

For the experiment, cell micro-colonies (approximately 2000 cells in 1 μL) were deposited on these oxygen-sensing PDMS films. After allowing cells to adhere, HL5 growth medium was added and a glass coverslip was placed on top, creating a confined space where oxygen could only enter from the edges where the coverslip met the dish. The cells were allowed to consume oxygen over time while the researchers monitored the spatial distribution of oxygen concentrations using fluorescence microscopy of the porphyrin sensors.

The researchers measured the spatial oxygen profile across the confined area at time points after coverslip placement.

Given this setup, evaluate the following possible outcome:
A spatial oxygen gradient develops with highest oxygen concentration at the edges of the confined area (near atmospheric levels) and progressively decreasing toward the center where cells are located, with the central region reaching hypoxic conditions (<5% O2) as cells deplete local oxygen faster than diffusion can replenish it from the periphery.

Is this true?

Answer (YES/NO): YES